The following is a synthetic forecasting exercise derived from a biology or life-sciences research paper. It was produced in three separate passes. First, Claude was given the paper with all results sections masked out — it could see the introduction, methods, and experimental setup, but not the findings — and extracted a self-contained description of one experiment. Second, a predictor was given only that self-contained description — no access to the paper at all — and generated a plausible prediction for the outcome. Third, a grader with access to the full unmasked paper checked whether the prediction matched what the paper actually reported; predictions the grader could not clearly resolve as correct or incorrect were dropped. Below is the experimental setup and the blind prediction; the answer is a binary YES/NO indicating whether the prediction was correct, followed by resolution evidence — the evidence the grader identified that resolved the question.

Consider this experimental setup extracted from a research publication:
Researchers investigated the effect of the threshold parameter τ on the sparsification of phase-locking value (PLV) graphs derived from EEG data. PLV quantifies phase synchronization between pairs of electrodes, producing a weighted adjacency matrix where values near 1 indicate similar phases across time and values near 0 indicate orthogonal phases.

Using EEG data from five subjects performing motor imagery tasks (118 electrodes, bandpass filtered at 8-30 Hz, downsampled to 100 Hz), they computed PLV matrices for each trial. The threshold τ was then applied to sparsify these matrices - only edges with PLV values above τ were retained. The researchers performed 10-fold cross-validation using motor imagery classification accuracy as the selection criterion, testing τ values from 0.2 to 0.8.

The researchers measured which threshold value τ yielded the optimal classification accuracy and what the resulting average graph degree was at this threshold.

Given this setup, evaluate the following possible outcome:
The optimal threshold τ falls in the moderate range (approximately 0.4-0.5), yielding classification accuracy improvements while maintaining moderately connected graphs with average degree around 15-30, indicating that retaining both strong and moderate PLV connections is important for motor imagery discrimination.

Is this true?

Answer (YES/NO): YES